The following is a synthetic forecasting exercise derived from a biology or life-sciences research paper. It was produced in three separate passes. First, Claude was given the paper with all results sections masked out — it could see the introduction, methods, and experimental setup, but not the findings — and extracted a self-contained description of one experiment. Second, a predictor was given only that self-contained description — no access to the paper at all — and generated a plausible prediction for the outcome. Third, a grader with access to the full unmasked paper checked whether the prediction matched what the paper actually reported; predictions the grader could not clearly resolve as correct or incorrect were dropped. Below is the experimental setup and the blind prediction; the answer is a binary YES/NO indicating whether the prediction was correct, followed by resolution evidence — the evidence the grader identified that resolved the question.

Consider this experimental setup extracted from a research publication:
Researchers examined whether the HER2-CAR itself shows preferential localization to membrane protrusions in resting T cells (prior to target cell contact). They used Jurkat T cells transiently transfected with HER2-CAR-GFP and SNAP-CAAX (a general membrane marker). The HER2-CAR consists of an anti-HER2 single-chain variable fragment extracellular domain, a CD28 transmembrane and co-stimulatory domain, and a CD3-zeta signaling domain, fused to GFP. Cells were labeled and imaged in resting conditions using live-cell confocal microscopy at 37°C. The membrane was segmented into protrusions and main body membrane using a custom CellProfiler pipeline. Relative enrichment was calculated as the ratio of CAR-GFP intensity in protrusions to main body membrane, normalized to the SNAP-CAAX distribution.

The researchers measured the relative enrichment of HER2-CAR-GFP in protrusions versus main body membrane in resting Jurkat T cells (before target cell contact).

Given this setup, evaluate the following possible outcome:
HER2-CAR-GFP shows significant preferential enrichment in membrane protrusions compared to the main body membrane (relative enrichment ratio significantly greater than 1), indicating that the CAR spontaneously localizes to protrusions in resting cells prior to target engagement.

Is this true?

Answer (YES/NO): NO